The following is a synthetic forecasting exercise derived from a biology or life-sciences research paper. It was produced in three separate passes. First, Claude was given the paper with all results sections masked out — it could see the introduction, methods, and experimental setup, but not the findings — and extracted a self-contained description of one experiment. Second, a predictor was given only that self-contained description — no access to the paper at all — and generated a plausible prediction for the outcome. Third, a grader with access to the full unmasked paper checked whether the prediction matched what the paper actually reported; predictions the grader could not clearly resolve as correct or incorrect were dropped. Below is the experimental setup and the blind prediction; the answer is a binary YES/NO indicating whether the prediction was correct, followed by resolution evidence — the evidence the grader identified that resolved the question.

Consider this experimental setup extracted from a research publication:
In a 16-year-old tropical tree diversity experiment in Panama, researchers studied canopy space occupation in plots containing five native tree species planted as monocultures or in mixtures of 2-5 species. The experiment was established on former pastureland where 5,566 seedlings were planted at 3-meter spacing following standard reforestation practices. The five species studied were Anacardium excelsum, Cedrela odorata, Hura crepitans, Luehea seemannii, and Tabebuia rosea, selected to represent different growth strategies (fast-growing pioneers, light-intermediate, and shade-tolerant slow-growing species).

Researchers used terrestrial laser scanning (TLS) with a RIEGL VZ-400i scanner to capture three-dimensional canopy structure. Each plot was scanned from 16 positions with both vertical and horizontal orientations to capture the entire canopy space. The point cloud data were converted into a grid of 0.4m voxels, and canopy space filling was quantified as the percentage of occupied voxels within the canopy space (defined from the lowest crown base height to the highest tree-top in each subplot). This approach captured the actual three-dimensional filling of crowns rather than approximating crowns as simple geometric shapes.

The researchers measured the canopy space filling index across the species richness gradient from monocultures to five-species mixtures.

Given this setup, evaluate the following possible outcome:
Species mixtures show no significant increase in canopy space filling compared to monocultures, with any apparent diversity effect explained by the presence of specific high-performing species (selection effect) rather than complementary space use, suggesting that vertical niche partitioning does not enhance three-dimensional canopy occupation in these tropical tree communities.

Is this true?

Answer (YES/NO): NO